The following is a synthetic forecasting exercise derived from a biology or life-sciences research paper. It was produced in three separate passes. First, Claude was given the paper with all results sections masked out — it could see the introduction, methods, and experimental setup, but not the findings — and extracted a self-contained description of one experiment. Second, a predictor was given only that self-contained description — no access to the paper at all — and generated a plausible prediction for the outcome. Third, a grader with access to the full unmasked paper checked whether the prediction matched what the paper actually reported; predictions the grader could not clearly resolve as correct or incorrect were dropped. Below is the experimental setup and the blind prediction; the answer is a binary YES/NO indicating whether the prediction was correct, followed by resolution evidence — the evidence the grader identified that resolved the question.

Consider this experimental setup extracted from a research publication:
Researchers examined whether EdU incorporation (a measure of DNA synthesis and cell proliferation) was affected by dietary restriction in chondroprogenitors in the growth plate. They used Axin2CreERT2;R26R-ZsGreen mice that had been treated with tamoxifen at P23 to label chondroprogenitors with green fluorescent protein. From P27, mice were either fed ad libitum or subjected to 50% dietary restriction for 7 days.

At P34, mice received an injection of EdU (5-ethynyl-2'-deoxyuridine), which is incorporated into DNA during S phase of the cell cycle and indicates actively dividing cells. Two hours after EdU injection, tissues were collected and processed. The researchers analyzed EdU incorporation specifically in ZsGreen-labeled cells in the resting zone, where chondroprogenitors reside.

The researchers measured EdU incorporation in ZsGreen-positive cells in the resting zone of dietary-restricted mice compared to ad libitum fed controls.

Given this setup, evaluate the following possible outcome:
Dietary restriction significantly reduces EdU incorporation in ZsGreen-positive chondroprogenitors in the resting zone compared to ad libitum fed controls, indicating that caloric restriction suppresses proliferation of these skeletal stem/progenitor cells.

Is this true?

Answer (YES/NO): NO